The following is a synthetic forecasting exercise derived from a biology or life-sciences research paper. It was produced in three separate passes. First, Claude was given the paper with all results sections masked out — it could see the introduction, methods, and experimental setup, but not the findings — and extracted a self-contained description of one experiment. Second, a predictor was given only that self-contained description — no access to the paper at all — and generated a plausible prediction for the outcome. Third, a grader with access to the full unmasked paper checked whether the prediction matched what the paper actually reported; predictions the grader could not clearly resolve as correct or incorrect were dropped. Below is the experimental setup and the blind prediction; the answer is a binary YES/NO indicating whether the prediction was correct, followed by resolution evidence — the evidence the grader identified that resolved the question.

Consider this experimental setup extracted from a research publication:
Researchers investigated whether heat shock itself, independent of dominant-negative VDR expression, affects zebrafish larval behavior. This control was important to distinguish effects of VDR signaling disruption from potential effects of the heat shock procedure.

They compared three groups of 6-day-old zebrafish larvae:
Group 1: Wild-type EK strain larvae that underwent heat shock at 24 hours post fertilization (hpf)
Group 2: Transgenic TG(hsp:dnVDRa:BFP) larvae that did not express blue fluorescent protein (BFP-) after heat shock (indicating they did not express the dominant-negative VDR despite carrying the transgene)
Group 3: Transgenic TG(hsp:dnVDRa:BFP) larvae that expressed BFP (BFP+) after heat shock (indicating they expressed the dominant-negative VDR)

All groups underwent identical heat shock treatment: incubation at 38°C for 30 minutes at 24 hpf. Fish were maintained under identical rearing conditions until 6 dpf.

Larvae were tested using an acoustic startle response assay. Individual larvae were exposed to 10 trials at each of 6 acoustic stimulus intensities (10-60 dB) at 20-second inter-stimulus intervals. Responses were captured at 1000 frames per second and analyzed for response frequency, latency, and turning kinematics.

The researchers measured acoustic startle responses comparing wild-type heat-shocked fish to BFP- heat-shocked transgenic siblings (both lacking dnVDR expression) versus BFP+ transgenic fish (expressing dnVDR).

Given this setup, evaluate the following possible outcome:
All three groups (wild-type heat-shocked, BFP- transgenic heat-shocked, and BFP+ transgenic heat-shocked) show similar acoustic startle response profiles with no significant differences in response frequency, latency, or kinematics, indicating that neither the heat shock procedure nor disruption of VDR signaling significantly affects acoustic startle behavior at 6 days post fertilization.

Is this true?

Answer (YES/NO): NO